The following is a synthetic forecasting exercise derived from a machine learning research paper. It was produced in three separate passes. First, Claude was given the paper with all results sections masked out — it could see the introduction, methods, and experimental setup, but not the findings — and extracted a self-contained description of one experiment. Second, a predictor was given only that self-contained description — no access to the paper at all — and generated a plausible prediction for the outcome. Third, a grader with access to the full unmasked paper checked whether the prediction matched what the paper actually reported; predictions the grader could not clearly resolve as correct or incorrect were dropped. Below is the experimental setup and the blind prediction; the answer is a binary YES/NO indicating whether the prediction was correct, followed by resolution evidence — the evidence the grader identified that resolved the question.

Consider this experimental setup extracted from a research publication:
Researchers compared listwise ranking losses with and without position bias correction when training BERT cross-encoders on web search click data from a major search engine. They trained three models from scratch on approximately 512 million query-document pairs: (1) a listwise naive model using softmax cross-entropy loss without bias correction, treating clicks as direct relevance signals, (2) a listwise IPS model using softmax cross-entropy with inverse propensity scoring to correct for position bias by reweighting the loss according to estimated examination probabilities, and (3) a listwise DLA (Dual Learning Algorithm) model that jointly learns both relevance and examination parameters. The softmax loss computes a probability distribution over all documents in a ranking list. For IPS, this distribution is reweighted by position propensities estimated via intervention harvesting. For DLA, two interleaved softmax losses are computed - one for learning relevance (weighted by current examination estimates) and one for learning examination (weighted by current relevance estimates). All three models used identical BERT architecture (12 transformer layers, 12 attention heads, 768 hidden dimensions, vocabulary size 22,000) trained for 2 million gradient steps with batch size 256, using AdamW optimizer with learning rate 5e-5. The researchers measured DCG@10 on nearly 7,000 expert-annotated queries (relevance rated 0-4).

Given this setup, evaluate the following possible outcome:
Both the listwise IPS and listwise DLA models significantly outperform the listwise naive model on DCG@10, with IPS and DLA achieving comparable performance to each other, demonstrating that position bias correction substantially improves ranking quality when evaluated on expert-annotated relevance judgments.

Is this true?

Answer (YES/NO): NO